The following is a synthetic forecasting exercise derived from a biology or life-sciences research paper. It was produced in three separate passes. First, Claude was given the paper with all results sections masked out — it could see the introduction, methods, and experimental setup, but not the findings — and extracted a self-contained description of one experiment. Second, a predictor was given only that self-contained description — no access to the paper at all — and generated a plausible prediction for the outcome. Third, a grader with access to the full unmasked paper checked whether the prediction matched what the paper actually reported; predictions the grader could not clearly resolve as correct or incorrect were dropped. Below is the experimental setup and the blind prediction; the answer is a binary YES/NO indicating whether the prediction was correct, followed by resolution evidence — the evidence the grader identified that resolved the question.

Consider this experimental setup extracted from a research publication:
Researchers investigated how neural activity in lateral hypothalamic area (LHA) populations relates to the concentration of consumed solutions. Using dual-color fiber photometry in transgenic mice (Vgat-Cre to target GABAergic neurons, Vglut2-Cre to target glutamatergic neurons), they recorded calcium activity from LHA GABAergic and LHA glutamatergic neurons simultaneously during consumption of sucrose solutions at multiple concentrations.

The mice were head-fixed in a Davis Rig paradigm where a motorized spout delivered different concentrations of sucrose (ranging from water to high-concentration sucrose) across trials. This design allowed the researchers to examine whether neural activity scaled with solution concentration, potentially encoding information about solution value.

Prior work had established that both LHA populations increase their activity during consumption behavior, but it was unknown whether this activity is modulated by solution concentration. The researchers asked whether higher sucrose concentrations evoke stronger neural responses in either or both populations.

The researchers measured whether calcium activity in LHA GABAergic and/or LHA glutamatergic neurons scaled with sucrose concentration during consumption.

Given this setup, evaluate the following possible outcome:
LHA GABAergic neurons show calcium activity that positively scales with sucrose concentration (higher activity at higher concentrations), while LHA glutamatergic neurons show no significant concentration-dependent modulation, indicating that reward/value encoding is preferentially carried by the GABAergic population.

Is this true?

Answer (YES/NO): NO